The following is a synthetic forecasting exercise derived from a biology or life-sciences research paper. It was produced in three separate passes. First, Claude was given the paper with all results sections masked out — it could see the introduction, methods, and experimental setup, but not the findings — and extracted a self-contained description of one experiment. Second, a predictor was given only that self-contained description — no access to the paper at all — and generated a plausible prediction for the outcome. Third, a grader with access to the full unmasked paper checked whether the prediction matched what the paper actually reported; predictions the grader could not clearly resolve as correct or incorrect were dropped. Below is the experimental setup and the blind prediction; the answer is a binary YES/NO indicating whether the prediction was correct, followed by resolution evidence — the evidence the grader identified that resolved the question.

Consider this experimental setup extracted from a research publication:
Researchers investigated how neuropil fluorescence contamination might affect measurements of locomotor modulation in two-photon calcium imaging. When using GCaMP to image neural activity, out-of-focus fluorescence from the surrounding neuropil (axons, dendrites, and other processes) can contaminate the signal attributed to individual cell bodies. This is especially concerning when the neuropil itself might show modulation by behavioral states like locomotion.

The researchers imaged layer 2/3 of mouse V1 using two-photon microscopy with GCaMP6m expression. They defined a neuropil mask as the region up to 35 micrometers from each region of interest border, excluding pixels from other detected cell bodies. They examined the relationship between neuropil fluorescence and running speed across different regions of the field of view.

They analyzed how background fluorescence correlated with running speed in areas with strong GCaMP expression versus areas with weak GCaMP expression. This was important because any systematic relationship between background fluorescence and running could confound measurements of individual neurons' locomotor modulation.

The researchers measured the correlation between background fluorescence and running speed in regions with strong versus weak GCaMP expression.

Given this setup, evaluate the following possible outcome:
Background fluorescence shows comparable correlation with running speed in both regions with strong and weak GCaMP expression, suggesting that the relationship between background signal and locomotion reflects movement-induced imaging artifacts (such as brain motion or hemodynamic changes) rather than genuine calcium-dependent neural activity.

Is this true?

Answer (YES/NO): NO